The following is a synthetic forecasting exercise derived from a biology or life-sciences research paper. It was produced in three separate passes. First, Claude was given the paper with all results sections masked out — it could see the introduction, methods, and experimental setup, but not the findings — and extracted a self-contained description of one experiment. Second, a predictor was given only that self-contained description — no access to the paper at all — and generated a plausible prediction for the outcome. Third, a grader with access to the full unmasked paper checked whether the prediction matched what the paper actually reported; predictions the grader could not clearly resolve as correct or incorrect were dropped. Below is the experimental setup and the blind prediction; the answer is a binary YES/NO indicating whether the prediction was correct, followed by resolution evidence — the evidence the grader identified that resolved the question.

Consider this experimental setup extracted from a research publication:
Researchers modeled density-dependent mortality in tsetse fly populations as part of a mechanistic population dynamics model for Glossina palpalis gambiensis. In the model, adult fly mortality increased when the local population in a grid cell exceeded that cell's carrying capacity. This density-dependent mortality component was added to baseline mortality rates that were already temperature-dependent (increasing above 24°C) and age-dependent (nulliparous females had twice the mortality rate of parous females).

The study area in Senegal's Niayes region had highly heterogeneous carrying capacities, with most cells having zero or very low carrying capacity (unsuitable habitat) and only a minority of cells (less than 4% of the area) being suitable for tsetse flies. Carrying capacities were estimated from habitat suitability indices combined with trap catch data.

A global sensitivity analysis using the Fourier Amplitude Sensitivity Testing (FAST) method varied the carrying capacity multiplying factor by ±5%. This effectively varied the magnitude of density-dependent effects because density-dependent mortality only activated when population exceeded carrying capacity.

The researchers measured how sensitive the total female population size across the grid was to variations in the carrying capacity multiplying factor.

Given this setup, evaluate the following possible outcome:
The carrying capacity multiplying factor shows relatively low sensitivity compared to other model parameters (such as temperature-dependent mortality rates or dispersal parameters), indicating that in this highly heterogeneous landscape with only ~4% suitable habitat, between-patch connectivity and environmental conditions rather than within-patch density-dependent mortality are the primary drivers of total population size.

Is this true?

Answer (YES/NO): NO